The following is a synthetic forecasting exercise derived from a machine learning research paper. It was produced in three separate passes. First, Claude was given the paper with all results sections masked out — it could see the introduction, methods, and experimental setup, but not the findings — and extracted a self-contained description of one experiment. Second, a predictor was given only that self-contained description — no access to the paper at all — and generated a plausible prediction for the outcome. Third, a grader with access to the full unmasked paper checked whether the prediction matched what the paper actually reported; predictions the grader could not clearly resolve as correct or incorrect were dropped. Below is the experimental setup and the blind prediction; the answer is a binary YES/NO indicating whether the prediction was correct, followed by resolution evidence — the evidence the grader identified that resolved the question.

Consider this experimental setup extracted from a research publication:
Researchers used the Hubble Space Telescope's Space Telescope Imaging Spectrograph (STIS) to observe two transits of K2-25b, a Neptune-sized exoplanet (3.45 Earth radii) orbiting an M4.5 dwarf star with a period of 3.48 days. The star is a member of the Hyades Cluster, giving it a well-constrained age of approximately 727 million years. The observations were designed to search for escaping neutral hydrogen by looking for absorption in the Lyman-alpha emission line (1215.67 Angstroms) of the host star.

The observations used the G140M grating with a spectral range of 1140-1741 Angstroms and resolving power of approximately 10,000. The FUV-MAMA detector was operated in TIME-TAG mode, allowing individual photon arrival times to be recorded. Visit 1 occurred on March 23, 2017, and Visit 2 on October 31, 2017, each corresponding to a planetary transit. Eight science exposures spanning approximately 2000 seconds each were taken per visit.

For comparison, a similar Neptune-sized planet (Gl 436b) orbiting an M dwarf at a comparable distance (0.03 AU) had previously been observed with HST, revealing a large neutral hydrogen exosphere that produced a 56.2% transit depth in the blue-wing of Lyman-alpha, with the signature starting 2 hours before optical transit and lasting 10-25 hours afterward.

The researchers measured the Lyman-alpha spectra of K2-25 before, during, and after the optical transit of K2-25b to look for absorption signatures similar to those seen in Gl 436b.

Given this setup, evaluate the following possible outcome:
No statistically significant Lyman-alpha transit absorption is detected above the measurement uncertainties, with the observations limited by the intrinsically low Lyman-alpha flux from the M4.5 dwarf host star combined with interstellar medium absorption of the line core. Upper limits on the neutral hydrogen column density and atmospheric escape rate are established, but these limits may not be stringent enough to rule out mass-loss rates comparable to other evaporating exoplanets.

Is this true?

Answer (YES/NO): NO